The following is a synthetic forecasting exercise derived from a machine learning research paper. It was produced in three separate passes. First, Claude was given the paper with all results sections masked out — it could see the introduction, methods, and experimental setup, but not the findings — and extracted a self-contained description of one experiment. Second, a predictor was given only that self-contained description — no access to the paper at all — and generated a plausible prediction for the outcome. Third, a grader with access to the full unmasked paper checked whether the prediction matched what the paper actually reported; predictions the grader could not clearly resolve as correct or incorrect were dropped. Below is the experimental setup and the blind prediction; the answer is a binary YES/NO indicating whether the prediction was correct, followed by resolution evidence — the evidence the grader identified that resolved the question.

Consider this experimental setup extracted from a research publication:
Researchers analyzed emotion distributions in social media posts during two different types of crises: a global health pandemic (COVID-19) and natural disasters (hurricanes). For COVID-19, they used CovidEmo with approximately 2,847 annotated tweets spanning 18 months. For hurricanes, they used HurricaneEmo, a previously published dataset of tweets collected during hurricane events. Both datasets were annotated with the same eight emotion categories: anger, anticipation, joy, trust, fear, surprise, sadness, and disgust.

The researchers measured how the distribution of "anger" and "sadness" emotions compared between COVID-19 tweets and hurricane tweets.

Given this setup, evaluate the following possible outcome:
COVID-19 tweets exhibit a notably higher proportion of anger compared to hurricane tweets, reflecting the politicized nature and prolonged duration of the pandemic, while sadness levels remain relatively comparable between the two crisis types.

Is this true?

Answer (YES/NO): NO